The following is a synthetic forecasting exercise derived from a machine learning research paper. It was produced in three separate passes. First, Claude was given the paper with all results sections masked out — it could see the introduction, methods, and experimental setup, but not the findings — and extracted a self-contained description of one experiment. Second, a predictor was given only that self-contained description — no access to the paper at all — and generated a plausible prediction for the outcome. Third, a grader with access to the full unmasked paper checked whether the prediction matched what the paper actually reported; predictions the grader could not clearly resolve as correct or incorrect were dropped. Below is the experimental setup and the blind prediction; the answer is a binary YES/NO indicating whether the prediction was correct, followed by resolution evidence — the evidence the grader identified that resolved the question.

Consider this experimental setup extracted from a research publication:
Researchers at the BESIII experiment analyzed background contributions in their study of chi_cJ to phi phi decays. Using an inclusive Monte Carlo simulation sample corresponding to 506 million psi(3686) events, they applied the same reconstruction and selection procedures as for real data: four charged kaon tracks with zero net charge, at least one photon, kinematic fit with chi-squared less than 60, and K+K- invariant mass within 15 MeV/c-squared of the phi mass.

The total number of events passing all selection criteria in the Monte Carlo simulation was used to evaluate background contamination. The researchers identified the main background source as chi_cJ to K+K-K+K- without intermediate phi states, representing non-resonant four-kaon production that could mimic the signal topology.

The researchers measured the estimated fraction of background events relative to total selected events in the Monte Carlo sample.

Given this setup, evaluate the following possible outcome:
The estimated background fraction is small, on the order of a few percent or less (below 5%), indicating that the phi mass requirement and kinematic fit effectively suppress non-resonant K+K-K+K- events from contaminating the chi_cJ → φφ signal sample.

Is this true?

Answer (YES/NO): YES